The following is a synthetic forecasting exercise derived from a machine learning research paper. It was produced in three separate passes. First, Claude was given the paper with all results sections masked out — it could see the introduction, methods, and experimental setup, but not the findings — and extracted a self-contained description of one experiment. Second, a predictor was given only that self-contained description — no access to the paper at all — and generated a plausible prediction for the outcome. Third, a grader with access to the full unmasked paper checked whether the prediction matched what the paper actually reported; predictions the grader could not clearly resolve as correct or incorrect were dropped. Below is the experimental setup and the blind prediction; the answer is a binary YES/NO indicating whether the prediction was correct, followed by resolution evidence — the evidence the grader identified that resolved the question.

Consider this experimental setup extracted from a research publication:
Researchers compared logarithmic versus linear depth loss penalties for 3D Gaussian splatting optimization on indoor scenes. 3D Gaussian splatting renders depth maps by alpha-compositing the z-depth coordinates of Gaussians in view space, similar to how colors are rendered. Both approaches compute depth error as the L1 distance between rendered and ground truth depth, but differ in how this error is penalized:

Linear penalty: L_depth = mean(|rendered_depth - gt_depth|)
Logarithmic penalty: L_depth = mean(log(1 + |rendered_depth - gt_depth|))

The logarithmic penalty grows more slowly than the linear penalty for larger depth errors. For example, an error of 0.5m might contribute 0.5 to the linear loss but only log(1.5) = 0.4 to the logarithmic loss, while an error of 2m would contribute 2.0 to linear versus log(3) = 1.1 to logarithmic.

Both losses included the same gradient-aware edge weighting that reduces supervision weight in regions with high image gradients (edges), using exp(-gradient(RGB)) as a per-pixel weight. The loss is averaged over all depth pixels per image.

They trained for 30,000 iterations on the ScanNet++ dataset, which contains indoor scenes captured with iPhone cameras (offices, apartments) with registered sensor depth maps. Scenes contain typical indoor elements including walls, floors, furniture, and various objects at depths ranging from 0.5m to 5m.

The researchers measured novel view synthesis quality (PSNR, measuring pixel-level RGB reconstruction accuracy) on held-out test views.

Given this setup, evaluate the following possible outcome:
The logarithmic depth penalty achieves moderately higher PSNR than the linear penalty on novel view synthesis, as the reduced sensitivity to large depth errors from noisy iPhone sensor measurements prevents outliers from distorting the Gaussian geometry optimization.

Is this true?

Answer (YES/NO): NO